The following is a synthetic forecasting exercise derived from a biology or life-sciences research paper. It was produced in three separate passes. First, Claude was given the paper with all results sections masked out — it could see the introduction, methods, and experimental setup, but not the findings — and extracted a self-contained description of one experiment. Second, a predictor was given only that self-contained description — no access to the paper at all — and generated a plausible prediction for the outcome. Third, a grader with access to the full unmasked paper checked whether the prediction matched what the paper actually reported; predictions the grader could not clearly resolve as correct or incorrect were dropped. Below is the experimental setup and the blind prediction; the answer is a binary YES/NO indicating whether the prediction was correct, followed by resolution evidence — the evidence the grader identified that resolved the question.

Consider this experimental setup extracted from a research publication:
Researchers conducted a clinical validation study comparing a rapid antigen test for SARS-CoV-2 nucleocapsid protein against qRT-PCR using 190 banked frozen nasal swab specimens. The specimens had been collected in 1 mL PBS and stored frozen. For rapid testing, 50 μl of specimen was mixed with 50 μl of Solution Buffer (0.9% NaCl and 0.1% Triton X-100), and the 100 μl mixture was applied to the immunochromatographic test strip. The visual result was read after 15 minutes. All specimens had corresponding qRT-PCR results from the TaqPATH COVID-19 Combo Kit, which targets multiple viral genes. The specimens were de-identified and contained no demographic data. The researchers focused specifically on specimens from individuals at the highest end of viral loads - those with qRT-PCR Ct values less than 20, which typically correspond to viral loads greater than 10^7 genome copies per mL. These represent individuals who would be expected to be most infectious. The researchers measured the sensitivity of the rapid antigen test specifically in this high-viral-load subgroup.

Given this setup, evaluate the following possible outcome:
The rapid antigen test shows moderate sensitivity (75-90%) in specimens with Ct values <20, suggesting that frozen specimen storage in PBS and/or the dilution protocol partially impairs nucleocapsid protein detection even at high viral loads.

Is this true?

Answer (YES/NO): NO